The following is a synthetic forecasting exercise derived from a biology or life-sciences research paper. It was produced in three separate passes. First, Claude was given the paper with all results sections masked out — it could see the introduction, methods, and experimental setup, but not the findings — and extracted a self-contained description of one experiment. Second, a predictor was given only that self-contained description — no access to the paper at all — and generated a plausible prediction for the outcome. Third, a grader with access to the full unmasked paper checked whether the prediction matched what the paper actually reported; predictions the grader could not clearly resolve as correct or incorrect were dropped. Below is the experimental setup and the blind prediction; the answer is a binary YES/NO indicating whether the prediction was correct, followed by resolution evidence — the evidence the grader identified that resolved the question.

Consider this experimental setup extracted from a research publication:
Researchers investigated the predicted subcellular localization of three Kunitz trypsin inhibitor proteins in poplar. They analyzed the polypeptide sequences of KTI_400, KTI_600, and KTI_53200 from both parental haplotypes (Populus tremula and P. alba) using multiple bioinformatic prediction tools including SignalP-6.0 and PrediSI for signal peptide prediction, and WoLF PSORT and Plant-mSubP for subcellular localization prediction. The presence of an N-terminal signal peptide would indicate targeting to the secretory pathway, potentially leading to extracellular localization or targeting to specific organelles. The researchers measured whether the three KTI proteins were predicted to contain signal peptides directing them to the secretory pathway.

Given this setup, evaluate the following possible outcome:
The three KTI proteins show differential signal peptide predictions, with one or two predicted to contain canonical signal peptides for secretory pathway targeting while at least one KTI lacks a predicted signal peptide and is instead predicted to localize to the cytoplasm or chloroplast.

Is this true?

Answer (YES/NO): NO